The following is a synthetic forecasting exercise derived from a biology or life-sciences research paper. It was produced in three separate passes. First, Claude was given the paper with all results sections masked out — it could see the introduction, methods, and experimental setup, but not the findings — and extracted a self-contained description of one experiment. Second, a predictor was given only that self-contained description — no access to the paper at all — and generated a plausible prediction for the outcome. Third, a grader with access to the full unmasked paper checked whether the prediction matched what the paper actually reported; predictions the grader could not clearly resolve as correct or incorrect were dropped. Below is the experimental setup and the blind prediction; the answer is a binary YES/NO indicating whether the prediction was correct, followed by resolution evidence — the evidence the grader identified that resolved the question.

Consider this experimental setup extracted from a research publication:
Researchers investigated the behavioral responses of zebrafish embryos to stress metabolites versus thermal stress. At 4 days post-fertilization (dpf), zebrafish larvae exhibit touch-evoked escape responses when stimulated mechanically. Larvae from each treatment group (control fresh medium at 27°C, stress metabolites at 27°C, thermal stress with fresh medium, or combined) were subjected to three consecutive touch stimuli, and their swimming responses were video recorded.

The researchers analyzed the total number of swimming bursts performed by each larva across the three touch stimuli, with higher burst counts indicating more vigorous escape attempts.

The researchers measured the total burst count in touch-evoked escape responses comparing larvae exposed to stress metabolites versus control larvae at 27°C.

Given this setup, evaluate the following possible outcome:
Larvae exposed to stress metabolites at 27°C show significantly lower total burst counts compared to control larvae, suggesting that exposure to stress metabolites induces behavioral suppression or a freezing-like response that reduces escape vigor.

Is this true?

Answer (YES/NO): YES